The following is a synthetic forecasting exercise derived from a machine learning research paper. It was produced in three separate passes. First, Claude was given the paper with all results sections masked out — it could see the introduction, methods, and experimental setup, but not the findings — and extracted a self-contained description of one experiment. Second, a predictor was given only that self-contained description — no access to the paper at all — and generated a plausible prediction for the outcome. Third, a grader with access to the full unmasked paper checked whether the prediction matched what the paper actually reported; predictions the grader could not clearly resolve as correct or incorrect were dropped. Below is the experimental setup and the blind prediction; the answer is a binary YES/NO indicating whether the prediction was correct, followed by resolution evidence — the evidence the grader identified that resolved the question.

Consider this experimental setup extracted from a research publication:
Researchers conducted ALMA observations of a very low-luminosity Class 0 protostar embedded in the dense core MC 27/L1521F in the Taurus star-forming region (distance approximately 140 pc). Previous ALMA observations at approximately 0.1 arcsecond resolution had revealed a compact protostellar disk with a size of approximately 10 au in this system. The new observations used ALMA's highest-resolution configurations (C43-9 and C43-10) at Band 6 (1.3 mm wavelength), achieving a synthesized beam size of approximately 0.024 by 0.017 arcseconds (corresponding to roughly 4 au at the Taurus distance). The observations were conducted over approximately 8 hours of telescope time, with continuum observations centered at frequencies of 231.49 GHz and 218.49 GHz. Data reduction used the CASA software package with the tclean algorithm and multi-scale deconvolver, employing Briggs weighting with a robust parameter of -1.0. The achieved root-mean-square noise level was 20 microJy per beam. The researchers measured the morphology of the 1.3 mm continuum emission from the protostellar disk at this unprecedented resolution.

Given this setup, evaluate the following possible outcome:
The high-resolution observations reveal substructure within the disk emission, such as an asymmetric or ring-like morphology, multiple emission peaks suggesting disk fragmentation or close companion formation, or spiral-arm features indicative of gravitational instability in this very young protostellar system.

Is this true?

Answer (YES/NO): NO